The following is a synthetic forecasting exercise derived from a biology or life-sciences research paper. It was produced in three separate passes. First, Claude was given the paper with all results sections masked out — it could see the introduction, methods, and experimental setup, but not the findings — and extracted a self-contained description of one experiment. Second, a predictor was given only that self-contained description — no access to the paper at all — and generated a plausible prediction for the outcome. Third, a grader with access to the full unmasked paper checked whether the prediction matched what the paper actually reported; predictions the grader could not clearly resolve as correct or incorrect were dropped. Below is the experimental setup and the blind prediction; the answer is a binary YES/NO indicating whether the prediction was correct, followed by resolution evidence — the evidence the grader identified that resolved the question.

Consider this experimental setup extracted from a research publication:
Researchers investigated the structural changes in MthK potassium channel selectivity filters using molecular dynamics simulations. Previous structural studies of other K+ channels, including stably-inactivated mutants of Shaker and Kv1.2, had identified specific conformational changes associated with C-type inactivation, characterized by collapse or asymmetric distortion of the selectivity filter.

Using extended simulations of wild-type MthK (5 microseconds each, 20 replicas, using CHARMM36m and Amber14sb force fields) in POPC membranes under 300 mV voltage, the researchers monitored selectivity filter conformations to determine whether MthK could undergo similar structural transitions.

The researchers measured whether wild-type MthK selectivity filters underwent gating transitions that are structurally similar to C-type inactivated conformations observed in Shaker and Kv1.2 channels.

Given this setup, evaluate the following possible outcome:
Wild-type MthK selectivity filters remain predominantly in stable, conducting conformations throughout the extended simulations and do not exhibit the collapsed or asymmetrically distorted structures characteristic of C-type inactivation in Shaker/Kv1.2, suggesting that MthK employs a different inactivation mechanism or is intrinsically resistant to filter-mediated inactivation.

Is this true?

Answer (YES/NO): NO